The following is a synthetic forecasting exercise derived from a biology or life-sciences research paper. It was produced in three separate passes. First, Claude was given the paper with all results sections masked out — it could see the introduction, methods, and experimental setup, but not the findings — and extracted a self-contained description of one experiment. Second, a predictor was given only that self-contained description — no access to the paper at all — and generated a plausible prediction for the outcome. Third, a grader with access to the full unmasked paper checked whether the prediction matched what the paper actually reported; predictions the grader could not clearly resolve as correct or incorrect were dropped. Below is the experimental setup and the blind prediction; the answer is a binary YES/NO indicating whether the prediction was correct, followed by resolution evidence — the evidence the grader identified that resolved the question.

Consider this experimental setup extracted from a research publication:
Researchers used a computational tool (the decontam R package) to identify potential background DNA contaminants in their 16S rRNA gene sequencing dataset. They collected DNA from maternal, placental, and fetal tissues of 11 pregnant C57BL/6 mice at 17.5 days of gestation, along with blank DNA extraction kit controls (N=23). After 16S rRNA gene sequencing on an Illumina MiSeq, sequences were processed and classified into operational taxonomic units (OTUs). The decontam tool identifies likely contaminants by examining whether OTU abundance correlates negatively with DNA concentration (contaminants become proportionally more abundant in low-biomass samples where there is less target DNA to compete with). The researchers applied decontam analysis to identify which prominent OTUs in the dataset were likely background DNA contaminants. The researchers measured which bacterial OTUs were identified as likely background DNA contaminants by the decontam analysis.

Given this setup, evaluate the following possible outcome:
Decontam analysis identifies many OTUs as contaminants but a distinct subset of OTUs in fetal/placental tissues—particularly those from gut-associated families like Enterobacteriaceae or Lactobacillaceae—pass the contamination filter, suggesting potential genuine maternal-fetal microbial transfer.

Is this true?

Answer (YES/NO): NO